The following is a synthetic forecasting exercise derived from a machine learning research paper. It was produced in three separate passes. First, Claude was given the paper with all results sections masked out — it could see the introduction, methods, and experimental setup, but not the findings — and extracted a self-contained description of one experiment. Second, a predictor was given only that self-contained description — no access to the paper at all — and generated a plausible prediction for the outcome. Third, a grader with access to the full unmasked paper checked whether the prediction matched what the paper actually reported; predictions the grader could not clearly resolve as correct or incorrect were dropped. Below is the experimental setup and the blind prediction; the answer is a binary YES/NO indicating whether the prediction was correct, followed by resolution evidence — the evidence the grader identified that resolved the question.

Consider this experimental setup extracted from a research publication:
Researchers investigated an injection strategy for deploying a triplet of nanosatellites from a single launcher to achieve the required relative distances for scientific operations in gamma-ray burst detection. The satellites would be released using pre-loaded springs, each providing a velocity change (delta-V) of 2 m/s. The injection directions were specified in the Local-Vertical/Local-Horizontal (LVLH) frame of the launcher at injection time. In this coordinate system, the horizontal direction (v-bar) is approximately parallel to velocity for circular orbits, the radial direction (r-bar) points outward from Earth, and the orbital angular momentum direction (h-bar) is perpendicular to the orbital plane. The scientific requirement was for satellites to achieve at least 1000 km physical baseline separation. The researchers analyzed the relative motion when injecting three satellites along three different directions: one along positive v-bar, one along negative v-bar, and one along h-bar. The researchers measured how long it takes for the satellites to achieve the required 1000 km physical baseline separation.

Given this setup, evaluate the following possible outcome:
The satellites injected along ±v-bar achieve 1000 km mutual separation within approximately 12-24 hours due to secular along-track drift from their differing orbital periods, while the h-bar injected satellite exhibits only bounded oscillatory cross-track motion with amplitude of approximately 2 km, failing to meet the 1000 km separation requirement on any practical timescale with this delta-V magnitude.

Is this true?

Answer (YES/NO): NO